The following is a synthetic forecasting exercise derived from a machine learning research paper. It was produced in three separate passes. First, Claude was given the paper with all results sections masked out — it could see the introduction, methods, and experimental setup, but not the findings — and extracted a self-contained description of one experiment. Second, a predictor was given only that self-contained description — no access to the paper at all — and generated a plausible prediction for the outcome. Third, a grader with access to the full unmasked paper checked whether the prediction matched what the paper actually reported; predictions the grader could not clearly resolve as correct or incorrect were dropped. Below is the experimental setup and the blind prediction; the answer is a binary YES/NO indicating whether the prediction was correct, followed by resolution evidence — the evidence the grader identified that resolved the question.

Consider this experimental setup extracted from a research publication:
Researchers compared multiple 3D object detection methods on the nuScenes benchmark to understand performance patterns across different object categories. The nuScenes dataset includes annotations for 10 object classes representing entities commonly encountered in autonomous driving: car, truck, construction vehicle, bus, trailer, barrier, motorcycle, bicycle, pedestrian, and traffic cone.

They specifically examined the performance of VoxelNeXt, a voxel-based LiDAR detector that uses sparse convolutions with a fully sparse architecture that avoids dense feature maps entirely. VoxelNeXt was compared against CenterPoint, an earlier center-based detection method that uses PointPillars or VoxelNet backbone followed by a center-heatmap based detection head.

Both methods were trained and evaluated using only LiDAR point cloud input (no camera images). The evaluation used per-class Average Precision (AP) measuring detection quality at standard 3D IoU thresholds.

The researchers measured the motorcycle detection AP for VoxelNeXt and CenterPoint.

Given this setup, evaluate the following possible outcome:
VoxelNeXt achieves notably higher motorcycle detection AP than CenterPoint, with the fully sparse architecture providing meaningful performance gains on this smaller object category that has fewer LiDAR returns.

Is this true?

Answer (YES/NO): YES